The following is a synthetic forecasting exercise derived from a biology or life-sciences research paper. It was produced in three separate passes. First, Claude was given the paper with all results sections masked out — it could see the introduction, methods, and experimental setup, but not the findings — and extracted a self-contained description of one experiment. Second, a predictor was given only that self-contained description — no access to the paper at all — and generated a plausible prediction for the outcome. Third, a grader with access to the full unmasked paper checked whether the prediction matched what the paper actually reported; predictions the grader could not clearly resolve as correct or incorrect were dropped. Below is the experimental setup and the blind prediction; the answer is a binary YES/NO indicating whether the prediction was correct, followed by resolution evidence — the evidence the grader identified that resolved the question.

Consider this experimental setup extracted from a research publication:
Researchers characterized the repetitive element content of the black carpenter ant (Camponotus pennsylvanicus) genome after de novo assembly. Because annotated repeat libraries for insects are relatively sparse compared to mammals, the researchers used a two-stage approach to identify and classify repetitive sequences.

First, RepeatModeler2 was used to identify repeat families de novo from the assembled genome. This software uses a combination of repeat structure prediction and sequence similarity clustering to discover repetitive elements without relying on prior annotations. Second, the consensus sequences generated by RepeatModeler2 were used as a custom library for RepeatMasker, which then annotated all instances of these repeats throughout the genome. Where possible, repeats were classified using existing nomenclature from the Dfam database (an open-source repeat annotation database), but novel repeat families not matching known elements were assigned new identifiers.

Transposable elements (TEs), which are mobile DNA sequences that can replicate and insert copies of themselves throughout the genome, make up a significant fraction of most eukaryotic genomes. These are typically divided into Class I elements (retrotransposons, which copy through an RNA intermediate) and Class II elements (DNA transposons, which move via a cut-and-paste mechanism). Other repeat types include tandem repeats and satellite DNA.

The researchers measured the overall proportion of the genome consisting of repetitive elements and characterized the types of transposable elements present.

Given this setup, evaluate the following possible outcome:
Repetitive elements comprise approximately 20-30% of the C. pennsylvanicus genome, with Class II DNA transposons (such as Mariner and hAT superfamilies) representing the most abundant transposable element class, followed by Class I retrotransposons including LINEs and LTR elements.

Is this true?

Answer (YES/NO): NO